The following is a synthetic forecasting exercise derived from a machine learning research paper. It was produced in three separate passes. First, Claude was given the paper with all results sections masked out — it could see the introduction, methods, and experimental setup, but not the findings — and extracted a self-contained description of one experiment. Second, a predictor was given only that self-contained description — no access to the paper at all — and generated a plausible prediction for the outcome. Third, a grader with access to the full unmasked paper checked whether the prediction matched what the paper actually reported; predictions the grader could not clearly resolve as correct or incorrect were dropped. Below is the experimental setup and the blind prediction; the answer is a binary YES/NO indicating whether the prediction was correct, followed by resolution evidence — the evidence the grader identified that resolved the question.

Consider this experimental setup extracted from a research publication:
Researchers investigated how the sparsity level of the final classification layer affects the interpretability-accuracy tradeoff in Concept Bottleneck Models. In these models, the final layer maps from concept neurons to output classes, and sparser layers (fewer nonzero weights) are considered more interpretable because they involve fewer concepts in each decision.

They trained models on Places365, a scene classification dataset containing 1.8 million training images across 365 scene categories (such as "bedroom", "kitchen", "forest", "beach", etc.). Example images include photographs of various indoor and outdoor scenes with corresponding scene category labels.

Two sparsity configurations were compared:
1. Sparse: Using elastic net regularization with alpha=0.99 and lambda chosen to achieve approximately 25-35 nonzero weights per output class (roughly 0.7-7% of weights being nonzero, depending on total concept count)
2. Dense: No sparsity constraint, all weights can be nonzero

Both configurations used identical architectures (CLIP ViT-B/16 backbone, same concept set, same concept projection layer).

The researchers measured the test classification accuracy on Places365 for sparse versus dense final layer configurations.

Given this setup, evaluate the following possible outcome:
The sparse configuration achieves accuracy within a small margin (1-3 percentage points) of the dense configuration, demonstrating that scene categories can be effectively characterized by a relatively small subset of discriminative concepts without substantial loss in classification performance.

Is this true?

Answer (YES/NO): NO